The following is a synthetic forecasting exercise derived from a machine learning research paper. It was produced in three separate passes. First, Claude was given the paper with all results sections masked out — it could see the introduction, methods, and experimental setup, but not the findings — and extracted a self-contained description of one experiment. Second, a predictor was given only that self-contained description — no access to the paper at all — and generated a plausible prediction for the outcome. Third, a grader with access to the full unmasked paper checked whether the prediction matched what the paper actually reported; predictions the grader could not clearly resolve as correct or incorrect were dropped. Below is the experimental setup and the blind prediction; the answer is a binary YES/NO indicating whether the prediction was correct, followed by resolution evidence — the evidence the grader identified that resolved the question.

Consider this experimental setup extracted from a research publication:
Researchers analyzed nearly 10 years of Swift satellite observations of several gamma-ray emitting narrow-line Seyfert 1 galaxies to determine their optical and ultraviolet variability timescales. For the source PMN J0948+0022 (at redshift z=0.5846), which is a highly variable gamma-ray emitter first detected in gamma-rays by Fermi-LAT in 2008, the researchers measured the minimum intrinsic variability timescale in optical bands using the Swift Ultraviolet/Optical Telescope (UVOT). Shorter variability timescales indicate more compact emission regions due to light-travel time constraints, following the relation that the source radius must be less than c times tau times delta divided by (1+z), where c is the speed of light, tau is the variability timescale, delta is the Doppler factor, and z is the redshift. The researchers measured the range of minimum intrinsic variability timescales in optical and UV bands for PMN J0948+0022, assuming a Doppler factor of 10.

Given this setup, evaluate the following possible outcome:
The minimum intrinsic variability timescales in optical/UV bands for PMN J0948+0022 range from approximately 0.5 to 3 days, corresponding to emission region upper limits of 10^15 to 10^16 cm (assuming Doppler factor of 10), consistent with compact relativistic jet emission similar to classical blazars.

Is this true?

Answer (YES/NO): NO